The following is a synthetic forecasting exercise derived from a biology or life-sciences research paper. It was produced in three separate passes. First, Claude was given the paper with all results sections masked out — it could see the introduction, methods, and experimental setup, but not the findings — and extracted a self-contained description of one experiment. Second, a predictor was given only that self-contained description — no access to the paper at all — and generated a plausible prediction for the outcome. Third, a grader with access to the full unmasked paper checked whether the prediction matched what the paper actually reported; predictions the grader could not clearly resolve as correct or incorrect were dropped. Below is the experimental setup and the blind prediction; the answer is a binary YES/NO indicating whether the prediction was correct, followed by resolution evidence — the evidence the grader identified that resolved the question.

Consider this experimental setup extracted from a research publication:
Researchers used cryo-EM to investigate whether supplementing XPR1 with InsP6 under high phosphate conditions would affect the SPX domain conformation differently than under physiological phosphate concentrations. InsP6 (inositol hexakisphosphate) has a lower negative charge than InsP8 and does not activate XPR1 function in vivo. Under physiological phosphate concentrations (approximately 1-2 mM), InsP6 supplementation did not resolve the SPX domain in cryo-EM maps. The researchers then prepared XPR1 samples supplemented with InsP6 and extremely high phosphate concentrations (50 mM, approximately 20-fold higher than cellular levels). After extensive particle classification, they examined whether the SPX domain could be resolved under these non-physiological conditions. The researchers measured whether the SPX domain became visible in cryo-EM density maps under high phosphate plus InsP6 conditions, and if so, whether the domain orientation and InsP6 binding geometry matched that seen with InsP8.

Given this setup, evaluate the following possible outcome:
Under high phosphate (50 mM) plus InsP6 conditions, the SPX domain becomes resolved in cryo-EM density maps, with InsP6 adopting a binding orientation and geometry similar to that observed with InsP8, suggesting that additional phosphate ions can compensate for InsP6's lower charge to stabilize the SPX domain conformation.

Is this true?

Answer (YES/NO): NO